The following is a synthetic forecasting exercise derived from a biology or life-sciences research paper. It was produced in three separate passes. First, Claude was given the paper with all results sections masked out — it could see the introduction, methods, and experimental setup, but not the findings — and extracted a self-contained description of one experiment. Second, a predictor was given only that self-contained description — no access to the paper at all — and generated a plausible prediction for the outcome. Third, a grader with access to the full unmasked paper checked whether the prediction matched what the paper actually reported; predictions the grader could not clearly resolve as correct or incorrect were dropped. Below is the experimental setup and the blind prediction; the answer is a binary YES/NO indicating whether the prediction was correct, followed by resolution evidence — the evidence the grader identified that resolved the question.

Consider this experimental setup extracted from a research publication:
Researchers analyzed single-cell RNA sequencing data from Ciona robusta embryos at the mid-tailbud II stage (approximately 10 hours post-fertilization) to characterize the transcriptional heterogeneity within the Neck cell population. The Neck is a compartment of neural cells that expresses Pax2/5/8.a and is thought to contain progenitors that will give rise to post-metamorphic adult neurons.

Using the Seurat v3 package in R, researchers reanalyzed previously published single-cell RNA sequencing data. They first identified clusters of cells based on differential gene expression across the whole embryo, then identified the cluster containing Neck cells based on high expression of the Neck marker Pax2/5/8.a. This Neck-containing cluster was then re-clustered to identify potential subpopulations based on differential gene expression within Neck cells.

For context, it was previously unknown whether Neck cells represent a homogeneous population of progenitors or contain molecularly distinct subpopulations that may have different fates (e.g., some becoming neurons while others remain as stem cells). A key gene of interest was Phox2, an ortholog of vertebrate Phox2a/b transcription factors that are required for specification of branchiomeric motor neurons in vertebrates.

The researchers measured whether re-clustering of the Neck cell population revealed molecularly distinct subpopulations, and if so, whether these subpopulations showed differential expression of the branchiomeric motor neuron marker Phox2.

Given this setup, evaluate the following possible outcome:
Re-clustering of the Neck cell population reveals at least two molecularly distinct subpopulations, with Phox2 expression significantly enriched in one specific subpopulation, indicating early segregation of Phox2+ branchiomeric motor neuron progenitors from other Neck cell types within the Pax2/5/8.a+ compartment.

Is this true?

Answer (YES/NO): NO